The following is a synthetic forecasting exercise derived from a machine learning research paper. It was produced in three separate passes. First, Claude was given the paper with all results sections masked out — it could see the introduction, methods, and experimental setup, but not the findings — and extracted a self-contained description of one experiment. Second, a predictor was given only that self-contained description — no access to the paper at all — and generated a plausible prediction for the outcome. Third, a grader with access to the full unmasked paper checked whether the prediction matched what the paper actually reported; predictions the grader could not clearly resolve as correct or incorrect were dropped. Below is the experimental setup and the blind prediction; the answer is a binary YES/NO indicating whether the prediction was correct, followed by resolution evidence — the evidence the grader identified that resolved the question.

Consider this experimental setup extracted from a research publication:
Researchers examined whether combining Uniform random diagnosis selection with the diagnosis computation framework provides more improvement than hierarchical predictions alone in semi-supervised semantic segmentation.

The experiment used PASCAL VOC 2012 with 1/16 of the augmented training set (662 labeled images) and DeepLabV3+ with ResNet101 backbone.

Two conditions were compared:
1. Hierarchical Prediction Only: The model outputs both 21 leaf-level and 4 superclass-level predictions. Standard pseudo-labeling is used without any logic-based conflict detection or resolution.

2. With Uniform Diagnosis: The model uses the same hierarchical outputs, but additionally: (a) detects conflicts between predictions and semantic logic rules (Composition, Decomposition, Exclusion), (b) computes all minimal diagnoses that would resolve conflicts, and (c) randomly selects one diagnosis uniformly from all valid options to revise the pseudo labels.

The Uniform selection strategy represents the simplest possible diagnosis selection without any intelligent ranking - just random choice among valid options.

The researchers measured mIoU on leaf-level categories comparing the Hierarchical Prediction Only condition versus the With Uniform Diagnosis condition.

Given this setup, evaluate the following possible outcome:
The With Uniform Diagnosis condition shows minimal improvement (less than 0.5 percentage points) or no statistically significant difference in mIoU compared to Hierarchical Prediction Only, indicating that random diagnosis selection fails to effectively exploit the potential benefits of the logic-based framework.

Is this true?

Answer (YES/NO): NO